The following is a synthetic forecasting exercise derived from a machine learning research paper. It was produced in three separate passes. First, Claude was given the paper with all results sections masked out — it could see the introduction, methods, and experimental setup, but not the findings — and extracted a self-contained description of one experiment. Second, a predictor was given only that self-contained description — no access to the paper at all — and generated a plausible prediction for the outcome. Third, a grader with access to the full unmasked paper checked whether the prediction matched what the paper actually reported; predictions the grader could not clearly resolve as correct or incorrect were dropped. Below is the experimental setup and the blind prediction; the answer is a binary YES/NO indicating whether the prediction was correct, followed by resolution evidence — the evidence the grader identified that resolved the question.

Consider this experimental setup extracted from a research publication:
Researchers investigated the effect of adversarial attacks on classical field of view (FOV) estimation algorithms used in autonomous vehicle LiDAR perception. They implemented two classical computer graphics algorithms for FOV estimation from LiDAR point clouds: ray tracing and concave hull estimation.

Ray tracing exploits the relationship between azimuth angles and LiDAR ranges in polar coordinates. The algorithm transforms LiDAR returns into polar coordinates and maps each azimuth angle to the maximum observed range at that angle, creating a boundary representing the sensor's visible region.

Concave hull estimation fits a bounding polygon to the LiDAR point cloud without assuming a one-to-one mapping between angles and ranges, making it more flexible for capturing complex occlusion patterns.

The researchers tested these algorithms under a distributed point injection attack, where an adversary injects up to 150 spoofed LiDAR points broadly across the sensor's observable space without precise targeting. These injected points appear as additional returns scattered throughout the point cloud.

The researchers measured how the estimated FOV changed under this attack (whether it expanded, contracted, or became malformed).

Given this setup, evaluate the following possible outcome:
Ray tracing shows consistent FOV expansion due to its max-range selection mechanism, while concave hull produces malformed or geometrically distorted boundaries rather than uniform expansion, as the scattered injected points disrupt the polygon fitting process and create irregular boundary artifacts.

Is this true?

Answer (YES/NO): NO